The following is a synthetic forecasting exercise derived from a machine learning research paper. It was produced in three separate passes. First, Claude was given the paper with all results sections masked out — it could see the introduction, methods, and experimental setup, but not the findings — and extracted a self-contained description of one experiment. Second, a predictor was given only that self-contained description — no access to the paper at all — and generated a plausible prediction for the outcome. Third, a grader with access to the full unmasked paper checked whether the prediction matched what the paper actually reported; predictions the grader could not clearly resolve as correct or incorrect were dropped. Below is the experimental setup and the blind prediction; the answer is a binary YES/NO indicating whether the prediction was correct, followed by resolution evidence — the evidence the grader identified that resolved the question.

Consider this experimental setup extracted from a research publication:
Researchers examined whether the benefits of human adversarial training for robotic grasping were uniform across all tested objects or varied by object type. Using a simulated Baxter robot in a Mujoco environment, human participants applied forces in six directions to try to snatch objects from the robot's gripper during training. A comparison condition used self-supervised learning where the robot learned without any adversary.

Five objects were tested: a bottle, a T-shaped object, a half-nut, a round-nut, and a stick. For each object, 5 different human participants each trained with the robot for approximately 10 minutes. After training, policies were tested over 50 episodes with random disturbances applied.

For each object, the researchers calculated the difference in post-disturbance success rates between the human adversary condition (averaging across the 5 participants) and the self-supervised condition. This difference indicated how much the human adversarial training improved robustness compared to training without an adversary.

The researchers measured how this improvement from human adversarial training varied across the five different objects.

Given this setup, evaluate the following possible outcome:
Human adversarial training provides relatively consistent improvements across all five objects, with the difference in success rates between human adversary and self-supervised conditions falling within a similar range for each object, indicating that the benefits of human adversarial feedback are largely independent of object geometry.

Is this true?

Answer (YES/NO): NO